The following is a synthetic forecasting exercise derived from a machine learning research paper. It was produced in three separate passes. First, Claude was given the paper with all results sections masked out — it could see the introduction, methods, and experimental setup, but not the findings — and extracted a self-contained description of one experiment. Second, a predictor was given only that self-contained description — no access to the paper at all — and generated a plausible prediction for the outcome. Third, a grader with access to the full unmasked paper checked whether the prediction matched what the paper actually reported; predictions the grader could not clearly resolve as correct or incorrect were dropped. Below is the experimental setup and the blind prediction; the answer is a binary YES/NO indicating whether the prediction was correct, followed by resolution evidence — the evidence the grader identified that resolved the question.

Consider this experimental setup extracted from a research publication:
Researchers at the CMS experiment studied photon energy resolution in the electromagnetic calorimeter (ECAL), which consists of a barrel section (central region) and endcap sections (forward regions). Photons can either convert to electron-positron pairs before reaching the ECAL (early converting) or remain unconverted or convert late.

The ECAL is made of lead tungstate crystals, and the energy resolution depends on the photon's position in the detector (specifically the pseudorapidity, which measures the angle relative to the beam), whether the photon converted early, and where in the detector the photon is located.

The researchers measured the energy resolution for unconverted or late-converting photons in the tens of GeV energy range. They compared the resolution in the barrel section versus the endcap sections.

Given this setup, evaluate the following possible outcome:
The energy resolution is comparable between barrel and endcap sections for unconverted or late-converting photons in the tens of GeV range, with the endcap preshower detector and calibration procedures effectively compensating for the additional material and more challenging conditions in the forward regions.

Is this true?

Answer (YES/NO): NO